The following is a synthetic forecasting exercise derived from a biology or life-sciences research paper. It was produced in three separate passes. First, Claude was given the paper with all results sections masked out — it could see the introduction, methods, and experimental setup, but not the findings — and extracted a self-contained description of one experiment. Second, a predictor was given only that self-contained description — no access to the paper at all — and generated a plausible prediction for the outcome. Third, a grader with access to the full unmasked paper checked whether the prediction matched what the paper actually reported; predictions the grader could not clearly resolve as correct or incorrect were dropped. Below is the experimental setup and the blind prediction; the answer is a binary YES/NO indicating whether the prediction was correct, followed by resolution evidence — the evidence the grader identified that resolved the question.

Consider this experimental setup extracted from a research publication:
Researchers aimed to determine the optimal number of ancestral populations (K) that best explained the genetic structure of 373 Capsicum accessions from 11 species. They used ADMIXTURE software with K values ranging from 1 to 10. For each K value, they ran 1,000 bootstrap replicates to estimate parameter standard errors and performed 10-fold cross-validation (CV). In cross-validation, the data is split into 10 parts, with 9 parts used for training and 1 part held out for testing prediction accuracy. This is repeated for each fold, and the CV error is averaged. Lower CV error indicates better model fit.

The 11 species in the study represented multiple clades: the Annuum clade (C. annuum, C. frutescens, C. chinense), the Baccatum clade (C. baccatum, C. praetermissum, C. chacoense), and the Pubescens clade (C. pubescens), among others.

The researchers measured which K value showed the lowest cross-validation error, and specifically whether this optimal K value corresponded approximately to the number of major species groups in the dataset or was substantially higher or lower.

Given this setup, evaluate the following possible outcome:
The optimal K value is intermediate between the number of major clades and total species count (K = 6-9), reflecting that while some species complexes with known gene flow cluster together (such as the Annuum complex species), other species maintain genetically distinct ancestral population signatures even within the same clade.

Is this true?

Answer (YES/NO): YES